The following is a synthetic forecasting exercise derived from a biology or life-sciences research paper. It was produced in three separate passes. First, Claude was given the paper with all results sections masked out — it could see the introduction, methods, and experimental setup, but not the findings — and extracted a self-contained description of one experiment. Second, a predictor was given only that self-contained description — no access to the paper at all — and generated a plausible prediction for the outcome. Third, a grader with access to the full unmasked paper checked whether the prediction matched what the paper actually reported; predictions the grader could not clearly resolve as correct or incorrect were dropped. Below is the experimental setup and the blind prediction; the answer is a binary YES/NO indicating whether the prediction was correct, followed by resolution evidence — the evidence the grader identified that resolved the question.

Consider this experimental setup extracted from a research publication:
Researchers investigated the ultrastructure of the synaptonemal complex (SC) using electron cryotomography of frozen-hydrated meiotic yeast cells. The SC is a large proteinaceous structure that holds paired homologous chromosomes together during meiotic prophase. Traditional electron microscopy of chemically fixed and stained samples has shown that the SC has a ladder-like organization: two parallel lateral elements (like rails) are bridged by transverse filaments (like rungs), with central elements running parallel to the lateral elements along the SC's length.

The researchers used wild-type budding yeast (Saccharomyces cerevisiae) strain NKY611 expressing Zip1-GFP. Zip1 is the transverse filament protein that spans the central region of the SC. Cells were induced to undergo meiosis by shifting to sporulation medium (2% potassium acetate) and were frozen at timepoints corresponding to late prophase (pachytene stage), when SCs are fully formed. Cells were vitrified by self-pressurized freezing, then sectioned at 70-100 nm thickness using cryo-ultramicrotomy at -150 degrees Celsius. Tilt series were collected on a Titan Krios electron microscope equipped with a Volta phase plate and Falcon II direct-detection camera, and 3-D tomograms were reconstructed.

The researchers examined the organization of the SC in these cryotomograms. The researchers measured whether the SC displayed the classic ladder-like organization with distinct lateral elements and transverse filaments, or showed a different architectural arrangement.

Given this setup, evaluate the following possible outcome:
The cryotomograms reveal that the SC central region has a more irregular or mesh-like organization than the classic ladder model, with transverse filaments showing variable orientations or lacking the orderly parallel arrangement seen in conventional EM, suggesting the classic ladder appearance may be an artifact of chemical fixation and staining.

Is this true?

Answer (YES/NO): NO